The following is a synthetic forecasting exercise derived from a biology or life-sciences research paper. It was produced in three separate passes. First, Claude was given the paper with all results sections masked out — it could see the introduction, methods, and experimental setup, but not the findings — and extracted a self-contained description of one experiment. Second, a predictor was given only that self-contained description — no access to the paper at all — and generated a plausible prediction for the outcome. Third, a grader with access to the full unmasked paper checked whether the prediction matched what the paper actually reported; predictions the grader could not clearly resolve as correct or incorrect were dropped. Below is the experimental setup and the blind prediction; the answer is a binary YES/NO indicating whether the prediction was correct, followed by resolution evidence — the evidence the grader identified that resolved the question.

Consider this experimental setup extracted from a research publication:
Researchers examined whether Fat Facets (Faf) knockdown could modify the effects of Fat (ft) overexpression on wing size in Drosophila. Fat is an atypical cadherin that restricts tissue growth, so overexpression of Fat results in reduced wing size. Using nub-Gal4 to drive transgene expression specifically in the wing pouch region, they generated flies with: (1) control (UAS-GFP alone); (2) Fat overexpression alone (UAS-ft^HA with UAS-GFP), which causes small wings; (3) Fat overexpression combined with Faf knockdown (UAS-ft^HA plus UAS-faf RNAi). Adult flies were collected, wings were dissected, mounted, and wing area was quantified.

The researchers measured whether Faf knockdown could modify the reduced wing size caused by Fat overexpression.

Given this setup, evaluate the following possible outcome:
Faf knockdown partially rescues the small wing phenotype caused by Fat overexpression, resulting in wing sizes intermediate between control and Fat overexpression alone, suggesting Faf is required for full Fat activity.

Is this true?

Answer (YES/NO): YES